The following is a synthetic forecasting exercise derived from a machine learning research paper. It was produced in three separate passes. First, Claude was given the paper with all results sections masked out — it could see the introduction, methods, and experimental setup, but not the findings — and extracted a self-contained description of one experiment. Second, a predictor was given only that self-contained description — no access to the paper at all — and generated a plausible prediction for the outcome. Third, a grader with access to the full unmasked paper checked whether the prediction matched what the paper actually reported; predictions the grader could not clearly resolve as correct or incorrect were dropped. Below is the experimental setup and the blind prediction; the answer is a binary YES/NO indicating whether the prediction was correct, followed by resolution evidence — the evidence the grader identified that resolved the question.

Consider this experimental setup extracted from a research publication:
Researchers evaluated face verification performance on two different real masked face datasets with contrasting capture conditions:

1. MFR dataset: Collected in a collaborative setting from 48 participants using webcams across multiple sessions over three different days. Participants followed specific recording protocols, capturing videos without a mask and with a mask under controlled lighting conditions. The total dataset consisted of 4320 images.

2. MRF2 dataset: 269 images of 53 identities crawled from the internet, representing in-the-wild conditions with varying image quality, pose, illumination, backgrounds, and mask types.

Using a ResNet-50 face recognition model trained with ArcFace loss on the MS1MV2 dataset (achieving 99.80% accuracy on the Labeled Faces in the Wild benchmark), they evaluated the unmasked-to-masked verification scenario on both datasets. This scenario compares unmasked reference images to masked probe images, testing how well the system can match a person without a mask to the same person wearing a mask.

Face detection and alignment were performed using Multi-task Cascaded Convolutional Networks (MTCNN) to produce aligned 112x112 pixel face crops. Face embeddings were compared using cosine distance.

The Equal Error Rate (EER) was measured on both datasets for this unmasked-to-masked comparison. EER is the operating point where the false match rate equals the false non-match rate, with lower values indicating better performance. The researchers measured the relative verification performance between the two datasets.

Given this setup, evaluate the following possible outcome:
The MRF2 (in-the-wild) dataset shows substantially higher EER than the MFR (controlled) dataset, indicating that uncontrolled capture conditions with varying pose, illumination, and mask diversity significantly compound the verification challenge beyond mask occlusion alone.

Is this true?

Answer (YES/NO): YES